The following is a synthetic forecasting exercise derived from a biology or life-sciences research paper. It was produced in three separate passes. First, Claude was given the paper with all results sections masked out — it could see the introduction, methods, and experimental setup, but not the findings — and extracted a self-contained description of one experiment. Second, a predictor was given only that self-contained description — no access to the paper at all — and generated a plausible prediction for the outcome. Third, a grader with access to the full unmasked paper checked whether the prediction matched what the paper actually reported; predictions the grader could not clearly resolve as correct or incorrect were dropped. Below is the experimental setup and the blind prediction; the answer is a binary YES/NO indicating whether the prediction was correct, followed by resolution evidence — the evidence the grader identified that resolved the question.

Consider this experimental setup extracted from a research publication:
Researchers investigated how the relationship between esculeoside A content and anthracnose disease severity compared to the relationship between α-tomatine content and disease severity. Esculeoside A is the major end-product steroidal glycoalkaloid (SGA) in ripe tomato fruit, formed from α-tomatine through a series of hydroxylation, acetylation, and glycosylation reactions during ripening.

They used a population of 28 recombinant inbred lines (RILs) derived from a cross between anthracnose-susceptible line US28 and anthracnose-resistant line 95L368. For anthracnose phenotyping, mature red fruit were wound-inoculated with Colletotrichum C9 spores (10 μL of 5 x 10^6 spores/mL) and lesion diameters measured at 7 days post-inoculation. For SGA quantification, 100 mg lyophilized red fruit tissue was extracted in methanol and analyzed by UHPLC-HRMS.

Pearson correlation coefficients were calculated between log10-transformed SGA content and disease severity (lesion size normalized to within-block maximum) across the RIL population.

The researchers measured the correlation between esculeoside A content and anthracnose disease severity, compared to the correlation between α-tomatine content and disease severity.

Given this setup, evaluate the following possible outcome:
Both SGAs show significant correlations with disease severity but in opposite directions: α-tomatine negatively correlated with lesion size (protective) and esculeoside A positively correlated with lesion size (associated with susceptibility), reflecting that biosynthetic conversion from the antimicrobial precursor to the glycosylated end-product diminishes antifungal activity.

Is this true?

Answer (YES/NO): YES